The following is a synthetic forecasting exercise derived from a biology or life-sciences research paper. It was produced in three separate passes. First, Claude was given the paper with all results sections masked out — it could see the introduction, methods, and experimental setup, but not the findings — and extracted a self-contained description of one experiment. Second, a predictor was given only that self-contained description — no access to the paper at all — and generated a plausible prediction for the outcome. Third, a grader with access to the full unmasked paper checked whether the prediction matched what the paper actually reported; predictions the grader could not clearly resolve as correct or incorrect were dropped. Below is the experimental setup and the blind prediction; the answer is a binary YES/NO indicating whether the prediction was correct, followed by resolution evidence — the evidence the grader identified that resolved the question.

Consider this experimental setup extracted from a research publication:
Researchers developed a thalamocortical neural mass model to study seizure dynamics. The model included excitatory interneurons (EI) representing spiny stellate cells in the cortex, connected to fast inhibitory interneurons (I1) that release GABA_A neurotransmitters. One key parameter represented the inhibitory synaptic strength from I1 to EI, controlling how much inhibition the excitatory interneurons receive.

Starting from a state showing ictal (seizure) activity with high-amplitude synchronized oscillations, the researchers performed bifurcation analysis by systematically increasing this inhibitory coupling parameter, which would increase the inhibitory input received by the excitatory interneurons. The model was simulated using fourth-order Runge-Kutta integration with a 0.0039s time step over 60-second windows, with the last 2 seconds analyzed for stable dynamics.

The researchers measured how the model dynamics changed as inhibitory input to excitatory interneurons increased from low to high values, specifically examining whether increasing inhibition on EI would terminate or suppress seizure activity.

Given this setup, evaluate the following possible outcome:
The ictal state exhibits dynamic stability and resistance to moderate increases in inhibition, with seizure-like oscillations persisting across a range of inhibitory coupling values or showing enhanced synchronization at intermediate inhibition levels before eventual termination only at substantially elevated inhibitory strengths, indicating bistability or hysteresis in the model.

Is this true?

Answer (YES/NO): NO